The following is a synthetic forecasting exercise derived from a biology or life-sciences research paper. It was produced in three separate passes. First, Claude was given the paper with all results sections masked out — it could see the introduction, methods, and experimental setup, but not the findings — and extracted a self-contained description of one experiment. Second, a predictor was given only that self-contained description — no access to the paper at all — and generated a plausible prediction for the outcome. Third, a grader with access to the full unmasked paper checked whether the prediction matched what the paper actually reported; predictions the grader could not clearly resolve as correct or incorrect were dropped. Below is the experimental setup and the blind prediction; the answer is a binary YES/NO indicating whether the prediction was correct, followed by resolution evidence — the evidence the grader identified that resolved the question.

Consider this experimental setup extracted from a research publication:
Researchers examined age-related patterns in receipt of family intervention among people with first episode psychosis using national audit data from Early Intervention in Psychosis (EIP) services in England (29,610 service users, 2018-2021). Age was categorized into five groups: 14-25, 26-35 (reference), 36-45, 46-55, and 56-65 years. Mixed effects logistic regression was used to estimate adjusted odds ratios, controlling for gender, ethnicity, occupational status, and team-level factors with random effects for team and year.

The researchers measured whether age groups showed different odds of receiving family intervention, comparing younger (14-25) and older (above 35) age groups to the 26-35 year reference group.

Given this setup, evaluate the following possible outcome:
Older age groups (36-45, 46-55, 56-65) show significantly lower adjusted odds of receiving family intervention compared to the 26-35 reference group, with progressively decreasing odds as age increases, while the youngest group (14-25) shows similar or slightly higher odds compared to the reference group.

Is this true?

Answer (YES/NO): NO